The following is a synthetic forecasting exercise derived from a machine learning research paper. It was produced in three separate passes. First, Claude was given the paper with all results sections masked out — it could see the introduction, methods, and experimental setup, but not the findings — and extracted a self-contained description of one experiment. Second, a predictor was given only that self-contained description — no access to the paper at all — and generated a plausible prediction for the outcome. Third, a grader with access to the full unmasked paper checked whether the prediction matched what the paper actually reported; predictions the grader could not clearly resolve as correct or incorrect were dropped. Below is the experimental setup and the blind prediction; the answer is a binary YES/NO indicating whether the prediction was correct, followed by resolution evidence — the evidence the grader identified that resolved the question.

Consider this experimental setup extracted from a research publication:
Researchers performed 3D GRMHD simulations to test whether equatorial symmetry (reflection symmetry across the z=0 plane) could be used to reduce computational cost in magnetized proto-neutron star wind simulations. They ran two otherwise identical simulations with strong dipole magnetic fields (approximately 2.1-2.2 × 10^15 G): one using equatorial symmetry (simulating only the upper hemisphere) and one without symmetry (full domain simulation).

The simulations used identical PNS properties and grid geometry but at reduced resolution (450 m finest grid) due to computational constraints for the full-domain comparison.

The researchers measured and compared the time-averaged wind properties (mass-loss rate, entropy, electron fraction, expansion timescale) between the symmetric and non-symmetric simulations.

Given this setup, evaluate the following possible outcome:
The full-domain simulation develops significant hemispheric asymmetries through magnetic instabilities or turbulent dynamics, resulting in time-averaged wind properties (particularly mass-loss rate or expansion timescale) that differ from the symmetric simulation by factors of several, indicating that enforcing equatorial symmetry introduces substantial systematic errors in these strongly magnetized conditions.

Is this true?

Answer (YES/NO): NO